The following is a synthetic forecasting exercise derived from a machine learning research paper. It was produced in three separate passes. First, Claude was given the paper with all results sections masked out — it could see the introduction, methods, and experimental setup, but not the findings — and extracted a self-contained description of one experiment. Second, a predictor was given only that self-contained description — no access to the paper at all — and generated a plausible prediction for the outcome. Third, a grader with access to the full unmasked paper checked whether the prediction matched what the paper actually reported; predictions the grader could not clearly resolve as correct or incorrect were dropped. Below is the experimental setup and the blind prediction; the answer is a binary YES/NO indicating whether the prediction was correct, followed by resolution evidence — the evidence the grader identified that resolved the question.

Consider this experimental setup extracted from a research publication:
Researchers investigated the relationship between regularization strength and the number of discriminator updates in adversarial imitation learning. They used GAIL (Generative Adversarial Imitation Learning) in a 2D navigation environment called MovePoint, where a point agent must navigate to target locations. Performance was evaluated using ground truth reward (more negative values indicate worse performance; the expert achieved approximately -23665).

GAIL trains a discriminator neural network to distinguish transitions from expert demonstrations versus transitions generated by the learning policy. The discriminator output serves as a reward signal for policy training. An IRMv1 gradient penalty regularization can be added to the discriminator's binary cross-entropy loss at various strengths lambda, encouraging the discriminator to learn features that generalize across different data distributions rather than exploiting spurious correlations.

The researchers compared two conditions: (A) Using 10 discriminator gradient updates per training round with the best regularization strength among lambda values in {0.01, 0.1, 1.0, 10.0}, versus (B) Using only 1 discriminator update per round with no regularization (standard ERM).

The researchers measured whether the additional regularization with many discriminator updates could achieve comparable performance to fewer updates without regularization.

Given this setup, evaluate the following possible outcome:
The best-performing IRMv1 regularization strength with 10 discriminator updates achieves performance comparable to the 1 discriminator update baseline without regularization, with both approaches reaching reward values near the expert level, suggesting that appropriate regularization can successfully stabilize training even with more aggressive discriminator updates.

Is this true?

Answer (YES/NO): NO